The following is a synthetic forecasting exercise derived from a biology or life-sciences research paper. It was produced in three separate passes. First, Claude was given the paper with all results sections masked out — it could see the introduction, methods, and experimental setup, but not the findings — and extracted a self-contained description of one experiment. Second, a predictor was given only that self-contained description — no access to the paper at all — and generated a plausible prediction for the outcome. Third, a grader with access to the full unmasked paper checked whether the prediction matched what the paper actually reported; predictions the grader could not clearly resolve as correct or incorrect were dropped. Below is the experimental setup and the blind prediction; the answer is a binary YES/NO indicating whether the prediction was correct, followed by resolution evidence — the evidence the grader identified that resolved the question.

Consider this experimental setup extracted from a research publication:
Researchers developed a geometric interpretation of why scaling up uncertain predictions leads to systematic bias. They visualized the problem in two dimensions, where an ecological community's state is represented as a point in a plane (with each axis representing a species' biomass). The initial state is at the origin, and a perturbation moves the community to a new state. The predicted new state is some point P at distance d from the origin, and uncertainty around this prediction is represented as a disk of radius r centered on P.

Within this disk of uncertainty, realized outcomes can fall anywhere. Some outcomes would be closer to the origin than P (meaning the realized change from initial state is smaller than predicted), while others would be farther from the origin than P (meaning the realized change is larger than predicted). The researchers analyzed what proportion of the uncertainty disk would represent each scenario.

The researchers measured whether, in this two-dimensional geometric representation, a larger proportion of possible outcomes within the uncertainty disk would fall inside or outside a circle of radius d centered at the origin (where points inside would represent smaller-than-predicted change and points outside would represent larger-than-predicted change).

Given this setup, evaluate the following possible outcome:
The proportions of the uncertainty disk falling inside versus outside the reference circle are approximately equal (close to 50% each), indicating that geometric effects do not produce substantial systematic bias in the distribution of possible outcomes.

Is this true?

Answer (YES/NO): NO